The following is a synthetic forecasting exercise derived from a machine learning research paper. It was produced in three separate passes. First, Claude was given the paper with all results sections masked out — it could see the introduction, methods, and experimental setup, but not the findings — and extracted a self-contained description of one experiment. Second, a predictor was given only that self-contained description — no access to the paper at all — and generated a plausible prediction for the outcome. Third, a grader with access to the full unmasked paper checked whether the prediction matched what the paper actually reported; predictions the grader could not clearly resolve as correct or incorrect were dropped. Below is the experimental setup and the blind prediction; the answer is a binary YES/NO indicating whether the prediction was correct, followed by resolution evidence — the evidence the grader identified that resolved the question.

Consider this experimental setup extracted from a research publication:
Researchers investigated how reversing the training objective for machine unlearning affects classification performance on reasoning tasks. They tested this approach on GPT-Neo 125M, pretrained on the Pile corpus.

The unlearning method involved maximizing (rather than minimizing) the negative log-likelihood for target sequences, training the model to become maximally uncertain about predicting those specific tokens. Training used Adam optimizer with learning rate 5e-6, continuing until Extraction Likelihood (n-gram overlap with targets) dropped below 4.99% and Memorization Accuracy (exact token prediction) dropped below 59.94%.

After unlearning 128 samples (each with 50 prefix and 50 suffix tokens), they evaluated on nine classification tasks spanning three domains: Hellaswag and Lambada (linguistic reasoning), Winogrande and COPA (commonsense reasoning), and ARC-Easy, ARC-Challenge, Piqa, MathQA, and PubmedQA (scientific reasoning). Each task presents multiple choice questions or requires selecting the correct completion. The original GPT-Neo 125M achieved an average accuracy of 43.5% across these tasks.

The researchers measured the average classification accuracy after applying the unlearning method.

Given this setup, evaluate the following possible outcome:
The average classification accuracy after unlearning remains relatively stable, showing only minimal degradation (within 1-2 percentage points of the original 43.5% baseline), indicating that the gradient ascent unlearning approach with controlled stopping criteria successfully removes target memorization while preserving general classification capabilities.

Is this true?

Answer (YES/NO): NO